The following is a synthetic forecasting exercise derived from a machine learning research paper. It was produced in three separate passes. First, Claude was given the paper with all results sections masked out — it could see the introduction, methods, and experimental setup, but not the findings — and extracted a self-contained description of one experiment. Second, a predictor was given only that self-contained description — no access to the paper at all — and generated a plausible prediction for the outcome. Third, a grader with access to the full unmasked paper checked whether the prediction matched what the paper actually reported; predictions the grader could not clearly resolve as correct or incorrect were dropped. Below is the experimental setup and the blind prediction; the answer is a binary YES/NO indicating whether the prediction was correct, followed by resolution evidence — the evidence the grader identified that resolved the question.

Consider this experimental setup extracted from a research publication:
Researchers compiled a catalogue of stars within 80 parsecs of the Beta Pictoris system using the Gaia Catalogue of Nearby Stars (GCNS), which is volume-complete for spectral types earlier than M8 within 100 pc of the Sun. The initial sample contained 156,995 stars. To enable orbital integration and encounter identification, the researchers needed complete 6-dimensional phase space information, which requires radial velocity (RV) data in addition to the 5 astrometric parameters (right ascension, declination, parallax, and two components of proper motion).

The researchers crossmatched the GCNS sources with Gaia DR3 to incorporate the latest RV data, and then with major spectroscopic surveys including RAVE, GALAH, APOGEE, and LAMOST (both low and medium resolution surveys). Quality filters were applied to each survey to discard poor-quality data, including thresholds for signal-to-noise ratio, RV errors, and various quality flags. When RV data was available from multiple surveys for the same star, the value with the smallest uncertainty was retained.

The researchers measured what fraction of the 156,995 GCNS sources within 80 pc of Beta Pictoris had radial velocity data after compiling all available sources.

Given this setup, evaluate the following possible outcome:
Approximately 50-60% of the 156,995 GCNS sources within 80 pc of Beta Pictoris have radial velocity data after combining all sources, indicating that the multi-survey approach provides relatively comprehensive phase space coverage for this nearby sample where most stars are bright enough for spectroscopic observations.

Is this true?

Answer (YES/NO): NO